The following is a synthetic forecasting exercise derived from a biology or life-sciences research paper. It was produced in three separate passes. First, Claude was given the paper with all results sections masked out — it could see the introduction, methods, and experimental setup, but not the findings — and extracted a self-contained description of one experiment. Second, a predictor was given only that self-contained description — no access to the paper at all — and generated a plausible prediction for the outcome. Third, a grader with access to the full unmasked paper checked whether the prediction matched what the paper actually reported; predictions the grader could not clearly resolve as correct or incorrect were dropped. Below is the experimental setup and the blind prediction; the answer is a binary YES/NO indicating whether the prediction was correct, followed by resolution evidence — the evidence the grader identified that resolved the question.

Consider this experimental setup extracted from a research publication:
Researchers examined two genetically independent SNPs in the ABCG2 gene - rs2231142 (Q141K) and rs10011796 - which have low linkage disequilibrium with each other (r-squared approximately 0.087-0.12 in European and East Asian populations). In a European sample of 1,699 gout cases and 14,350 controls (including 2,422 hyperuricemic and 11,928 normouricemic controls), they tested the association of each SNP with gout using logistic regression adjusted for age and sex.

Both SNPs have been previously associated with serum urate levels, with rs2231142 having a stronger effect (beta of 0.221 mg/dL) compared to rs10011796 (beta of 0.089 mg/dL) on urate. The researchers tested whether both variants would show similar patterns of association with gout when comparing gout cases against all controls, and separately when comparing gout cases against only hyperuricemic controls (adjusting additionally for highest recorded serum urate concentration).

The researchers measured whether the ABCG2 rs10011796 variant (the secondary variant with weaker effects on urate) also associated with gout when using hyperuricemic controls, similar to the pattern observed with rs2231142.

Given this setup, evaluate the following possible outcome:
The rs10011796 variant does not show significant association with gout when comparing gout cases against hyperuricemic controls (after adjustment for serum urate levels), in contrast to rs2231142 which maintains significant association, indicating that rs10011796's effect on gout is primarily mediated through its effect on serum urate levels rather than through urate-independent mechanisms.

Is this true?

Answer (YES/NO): NO